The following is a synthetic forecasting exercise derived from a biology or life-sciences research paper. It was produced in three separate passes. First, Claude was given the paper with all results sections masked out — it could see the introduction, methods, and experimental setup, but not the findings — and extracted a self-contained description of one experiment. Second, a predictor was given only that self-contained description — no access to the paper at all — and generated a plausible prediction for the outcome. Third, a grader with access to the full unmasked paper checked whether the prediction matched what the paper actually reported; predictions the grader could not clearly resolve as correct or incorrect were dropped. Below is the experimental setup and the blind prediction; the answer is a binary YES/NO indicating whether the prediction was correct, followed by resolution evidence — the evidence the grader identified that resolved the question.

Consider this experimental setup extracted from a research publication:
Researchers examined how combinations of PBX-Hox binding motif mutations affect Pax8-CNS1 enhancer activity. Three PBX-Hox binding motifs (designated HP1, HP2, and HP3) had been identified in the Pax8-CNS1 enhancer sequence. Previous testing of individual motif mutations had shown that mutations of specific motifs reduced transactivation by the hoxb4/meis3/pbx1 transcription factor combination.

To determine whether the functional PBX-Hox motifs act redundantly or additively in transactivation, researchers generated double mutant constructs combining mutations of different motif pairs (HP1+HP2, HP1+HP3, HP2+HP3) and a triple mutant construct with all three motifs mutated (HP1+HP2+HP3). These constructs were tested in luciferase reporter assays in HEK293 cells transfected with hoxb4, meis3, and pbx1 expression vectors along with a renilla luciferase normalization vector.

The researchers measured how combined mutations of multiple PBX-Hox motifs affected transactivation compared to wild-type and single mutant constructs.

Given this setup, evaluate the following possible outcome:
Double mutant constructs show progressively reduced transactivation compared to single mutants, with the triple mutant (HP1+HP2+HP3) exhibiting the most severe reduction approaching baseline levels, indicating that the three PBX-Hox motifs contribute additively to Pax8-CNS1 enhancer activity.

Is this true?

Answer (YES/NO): NO